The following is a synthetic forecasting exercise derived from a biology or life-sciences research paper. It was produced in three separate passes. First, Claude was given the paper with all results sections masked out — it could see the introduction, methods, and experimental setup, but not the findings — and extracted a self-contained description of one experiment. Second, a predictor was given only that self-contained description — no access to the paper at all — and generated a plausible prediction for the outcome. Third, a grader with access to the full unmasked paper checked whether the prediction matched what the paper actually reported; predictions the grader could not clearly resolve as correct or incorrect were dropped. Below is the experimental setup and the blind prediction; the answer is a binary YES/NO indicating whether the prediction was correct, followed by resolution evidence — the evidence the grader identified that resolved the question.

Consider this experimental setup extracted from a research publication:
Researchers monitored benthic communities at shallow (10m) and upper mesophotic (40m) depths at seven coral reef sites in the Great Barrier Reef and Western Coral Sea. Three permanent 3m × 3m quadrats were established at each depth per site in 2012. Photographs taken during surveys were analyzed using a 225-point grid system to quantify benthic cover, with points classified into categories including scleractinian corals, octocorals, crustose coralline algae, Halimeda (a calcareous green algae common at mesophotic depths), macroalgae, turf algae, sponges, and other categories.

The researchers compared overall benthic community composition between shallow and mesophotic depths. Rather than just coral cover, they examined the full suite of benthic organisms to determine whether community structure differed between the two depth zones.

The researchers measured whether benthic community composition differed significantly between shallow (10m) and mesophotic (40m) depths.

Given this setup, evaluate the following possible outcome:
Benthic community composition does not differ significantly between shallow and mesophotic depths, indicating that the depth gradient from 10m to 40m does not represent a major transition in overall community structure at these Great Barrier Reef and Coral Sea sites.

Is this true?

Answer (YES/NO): NO